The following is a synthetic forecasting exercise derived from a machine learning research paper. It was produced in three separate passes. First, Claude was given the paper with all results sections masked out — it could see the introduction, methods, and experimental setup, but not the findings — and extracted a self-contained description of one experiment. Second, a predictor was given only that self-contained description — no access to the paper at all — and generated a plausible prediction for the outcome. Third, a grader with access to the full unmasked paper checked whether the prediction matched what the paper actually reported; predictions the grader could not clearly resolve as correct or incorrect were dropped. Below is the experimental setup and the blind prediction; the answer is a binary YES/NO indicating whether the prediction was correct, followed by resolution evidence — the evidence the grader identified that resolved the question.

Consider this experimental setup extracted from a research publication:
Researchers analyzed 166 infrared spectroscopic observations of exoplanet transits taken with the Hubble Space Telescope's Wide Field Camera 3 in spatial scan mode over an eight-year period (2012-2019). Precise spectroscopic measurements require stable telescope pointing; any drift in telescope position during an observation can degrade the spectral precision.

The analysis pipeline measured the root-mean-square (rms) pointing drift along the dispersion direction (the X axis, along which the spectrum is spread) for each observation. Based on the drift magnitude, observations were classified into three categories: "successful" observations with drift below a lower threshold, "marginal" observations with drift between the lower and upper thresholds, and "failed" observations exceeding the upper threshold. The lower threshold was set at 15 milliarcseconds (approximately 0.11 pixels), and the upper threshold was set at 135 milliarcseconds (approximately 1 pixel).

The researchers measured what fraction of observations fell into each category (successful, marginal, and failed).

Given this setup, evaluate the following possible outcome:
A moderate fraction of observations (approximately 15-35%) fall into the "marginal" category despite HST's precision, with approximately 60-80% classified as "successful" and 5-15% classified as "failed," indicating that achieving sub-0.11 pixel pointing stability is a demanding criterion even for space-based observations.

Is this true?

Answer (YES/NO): NO